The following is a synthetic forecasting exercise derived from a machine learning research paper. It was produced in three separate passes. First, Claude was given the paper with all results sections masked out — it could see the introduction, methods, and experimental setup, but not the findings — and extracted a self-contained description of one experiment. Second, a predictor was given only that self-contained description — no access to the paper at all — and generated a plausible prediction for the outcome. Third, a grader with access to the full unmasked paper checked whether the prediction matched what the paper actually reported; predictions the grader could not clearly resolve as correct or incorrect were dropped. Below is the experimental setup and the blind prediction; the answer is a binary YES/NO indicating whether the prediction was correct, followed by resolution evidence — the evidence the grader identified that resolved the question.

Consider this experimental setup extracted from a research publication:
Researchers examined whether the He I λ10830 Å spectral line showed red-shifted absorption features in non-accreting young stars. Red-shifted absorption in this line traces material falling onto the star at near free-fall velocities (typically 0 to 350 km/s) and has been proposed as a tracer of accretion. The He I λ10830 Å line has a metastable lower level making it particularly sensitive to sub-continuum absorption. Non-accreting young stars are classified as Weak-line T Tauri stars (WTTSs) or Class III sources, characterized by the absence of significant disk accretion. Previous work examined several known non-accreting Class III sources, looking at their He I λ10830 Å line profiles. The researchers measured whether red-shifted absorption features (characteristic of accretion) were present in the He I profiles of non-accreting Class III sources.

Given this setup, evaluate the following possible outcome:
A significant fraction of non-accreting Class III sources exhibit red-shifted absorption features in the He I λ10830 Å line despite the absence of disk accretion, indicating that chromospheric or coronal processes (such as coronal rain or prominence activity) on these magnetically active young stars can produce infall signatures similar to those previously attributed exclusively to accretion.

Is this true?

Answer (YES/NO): NO